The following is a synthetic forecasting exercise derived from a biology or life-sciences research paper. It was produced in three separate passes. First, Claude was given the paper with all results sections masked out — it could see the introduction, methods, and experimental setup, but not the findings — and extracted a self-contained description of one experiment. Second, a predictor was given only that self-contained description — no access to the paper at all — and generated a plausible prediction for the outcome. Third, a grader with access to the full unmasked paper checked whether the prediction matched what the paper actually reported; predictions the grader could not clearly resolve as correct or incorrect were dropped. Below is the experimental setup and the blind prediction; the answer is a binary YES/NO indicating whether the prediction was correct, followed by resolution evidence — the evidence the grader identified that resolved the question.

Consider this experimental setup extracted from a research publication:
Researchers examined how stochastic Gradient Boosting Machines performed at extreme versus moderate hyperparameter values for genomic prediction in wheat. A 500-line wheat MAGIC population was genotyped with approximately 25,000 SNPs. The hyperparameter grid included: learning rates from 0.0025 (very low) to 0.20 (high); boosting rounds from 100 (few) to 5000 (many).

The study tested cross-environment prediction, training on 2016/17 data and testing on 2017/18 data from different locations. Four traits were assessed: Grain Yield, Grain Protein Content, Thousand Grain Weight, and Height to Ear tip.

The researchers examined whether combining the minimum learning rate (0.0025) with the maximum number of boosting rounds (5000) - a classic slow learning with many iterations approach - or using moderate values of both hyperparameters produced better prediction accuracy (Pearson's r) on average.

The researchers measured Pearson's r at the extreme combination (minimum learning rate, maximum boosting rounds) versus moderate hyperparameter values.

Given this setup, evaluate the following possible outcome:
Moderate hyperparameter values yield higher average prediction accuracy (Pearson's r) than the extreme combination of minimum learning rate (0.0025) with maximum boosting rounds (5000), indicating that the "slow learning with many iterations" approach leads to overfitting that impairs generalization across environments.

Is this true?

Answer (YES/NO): NO